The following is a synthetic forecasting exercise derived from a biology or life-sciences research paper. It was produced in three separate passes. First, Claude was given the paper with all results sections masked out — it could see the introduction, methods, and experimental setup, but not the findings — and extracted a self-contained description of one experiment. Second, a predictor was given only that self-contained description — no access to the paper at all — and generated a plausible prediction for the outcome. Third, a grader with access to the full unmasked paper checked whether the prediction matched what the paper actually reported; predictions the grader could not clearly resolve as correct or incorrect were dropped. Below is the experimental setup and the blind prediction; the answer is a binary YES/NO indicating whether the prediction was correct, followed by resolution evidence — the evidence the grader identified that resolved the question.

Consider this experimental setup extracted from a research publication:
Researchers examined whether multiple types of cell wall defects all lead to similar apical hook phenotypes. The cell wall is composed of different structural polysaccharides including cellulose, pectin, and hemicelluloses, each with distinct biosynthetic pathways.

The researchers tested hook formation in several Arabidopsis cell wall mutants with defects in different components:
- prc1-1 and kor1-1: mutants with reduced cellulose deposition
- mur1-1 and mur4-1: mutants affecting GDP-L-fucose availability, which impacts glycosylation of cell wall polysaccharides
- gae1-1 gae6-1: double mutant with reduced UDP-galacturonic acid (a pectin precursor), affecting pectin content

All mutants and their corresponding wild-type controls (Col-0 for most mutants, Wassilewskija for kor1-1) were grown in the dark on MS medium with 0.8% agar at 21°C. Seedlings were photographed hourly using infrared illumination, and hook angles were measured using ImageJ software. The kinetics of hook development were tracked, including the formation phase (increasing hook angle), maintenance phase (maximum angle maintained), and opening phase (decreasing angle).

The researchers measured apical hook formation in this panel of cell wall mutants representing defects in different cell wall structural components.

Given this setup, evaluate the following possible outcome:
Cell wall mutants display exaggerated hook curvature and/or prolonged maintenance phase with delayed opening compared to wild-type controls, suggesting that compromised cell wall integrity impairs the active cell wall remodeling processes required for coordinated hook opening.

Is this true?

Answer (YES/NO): NO